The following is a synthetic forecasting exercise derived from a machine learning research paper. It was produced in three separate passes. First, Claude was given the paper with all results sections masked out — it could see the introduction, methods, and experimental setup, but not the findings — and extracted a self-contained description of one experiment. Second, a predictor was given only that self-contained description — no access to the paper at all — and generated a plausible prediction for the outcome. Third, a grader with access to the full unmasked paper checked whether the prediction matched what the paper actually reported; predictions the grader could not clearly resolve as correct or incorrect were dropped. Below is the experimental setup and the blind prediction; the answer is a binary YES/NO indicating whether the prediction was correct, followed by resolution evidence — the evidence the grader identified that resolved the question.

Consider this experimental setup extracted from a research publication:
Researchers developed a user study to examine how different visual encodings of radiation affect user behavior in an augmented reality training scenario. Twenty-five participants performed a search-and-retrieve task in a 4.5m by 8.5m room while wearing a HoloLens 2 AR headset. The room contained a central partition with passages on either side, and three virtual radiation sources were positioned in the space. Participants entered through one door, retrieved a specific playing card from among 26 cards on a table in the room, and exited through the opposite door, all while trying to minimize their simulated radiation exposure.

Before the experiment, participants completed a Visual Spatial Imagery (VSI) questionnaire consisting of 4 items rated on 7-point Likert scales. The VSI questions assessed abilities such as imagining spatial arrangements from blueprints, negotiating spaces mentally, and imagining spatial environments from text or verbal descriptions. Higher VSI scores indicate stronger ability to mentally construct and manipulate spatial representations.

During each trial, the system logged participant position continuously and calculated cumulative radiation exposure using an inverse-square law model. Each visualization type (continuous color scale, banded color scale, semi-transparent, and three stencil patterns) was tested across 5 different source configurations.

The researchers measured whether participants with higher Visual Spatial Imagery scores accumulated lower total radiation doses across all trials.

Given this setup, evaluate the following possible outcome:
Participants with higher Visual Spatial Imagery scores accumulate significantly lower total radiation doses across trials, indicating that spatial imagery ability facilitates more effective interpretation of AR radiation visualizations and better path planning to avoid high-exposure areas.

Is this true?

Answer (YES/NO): NO